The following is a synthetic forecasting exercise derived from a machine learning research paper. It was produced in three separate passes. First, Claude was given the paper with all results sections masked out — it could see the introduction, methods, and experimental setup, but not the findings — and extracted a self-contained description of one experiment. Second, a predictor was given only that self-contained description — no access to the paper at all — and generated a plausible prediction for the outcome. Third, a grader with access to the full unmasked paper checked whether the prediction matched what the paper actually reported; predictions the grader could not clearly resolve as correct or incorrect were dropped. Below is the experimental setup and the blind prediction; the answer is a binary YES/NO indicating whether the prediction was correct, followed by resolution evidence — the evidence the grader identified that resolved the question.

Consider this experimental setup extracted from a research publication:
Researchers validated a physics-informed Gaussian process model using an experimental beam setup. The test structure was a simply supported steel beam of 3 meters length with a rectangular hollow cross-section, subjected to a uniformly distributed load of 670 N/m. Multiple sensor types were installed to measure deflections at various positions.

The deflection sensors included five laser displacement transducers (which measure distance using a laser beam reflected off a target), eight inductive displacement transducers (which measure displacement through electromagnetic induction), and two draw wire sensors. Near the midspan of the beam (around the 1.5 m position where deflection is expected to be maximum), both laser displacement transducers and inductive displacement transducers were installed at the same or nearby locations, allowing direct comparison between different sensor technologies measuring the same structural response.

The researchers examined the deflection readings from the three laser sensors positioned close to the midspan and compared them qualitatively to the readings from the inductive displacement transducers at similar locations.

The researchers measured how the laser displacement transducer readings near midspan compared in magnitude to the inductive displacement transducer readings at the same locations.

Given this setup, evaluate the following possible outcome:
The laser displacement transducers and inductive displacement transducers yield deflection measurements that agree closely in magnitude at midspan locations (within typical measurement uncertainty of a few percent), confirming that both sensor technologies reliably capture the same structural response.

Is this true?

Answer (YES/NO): NO